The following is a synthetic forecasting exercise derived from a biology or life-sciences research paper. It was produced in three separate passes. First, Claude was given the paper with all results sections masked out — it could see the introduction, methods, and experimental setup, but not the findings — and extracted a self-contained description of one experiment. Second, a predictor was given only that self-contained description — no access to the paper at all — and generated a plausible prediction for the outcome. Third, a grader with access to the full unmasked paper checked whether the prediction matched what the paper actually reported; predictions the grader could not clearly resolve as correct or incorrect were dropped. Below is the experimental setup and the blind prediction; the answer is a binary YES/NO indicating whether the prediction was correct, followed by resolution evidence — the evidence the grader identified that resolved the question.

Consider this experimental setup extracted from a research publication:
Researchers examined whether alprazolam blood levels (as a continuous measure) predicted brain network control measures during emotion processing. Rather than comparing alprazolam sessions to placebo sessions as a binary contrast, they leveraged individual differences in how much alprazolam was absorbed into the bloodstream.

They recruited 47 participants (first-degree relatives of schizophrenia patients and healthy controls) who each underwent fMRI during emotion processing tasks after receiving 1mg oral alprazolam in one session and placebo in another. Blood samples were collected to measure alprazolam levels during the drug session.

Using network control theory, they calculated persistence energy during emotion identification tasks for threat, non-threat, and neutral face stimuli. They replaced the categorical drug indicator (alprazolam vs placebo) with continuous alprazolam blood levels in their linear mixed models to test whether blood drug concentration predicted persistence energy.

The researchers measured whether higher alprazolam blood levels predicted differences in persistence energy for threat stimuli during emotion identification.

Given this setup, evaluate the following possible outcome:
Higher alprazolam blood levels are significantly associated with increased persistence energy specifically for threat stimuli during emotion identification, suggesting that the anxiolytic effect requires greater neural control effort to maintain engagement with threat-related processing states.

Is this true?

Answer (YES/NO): NO